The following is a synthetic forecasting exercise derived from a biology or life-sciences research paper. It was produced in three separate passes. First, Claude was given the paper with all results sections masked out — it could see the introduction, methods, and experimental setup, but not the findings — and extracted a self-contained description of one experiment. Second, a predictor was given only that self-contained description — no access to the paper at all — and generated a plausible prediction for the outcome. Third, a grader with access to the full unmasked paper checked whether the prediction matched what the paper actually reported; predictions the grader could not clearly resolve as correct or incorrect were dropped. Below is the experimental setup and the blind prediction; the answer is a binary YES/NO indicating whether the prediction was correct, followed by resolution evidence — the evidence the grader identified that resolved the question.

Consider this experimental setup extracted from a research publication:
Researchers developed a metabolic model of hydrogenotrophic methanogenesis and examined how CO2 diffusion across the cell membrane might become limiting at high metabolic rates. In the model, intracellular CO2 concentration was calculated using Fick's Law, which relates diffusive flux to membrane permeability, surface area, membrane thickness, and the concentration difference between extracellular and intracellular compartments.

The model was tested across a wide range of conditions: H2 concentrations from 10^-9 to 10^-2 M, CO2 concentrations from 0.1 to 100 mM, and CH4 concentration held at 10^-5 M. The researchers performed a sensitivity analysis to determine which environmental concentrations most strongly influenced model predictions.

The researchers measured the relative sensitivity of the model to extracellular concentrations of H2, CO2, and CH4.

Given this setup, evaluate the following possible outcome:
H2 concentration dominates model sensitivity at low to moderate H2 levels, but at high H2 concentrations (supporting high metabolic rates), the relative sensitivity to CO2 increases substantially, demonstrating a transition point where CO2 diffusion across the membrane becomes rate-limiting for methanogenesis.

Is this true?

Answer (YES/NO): NO